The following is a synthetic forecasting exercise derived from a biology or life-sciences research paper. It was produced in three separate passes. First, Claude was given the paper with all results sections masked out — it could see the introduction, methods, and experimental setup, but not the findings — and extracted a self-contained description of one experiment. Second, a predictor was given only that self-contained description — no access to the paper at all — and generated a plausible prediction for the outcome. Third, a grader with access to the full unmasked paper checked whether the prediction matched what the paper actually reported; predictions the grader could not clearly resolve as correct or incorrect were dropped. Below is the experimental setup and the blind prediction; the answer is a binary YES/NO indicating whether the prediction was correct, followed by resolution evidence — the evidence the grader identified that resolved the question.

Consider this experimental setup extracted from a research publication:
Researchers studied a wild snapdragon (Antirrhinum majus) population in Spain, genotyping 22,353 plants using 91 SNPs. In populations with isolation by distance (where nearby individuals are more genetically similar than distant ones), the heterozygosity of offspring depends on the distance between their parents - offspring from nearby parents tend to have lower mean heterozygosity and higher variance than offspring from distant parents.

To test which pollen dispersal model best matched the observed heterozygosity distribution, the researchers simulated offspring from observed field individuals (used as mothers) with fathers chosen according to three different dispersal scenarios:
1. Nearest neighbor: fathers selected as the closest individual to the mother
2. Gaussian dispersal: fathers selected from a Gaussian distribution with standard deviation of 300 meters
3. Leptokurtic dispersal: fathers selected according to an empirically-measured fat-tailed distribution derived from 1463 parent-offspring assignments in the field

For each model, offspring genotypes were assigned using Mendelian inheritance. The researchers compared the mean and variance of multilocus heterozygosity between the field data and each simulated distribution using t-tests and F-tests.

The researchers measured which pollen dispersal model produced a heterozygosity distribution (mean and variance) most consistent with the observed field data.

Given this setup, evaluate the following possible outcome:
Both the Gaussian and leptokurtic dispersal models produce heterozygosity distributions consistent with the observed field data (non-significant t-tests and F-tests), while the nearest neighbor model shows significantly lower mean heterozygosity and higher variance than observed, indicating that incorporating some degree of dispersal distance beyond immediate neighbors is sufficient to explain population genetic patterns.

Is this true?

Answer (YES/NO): NO